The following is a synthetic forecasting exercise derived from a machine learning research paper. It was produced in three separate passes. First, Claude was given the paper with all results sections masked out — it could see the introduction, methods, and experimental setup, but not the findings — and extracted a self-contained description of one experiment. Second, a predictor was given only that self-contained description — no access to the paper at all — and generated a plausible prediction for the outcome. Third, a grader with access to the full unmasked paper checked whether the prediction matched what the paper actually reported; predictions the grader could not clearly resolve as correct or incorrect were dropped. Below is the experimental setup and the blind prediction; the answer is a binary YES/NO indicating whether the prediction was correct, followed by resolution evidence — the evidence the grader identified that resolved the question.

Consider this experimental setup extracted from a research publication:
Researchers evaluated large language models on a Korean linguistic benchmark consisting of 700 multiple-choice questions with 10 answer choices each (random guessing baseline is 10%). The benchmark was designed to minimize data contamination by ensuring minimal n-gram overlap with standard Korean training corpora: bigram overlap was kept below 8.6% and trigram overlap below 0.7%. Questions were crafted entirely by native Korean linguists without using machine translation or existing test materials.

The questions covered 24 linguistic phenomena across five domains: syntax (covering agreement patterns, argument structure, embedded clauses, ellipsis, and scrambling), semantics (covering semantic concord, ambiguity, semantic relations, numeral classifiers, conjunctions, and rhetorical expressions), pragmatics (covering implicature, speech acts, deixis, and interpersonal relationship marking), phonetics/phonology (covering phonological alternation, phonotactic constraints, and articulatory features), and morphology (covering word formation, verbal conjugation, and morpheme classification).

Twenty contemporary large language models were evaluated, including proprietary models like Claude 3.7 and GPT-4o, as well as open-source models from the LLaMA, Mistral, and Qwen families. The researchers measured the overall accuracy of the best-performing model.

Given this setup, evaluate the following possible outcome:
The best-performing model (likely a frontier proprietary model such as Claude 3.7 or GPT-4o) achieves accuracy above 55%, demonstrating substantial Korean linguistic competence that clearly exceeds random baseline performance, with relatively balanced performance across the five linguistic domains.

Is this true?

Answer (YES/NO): NO